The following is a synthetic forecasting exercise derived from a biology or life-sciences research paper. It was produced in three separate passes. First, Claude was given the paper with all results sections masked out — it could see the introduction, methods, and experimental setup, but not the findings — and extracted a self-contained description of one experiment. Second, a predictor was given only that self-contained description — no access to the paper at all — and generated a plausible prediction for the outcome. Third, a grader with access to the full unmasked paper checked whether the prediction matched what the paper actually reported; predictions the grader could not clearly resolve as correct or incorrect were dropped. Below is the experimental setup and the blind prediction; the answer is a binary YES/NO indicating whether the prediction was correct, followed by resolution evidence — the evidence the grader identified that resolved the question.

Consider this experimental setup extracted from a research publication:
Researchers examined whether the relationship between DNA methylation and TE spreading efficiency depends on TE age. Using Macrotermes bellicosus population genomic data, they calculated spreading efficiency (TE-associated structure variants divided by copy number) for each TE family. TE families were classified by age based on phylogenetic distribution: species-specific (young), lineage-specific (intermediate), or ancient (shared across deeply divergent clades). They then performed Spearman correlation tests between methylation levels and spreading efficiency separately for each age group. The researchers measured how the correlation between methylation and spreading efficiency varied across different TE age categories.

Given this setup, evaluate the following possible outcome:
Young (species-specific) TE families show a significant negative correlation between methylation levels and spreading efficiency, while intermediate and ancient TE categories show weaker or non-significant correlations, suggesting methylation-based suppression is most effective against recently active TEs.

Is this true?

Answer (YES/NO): YES